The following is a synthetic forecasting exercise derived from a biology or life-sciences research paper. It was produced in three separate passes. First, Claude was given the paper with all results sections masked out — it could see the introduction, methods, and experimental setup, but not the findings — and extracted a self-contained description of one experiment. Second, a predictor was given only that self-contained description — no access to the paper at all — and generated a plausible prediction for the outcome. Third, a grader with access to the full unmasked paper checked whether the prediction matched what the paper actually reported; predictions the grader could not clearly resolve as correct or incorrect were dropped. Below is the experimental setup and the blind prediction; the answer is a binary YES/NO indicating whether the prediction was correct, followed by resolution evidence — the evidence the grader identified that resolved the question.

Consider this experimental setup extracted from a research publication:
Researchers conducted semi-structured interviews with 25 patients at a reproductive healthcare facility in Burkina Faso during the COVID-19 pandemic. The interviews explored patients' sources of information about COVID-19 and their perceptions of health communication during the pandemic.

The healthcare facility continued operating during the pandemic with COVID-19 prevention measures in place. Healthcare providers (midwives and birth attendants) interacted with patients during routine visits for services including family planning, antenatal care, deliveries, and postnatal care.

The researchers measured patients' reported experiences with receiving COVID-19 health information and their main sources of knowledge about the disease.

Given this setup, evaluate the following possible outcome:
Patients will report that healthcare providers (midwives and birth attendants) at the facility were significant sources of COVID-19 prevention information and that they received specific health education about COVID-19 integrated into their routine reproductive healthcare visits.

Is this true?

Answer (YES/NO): NO